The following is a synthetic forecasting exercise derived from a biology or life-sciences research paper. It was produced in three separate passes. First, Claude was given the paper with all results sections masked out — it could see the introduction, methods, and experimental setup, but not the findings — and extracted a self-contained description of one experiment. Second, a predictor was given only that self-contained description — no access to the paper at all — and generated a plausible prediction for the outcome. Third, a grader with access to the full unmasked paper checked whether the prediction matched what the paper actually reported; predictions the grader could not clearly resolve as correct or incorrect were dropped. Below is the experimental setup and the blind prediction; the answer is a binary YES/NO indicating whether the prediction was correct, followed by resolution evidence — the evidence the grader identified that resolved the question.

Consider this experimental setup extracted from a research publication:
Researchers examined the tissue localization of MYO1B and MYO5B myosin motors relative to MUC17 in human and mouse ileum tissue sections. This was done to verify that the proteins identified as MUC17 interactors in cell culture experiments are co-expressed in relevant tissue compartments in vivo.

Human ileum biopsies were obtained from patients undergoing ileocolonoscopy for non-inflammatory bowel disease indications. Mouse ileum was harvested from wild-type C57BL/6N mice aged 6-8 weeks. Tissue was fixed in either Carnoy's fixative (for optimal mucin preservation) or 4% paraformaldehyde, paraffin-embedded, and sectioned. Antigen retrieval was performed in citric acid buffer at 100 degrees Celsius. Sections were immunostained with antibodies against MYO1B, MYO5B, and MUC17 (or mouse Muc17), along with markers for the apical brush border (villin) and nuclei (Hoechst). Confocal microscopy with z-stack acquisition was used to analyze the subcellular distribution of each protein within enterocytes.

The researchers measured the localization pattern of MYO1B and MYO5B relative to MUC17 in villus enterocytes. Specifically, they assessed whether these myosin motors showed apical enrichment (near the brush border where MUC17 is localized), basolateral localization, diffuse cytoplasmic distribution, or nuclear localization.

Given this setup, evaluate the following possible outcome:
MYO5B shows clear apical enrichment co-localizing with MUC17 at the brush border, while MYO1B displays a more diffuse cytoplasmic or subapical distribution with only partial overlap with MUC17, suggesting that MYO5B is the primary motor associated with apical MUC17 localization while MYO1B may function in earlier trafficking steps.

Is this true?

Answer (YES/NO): NO